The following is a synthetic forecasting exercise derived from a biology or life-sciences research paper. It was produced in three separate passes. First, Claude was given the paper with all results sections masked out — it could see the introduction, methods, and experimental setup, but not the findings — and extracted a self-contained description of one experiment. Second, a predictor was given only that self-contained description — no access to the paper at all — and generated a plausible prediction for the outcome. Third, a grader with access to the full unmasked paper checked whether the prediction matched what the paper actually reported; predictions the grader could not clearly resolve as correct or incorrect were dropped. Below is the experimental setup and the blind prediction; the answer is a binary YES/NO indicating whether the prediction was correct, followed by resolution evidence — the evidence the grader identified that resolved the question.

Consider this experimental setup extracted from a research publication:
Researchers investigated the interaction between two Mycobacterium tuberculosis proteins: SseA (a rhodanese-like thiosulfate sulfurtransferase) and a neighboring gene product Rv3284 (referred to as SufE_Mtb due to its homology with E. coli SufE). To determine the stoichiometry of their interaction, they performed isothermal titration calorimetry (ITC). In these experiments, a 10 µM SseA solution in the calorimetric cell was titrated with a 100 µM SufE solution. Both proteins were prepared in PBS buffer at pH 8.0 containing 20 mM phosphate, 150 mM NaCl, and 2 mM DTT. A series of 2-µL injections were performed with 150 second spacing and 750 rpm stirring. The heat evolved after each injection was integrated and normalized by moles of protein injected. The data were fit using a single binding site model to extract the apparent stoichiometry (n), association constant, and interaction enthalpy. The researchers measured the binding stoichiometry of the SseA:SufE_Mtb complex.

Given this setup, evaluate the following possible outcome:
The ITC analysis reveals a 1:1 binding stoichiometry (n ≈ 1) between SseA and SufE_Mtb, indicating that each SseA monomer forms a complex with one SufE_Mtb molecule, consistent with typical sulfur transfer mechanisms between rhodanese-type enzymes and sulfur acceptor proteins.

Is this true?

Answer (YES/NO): YES